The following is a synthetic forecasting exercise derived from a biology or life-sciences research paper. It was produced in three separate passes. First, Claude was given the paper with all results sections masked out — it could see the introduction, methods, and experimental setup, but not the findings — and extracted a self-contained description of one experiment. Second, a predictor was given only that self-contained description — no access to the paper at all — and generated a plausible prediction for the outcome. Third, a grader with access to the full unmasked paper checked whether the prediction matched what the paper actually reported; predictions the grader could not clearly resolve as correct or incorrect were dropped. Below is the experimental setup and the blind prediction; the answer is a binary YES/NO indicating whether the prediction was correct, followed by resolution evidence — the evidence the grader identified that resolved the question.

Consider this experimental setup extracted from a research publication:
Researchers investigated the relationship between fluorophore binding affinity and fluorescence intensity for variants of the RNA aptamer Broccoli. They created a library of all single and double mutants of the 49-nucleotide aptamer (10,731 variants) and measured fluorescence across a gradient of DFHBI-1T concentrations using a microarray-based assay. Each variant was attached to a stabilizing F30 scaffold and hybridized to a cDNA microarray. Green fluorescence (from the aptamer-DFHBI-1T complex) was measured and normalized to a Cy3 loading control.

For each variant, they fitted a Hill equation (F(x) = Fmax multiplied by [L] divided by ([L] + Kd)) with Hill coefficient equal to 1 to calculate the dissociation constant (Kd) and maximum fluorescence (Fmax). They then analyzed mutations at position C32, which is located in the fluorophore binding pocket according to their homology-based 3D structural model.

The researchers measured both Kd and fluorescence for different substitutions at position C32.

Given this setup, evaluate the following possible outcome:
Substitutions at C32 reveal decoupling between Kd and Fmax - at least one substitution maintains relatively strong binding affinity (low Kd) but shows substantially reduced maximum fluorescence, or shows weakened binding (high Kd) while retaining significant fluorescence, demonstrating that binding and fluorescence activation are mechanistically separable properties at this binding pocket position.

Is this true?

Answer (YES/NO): YES